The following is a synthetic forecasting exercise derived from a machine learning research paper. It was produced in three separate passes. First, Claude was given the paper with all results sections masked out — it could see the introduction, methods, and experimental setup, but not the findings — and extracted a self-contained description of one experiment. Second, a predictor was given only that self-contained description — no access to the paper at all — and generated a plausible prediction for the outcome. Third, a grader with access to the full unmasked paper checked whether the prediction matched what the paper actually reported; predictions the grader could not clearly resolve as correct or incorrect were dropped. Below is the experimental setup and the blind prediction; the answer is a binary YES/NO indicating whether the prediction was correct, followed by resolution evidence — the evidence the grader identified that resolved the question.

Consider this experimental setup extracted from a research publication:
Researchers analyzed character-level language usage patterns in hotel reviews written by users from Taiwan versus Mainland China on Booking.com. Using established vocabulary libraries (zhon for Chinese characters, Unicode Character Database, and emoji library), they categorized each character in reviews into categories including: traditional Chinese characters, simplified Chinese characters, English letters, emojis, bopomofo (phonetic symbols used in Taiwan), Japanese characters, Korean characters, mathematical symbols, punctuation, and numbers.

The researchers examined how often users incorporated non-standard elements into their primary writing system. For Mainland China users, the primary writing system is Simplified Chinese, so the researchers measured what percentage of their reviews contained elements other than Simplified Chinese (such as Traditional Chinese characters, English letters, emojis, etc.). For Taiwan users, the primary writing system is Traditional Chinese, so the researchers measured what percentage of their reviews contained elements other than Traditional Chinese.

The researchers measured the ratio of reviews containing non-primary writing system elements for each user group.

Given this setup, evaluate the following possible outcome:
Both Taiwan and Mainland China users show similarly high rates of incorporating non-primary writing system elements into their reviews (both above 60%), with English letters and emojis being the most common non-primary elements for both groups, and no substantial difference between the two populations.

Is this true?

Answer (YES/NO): NO